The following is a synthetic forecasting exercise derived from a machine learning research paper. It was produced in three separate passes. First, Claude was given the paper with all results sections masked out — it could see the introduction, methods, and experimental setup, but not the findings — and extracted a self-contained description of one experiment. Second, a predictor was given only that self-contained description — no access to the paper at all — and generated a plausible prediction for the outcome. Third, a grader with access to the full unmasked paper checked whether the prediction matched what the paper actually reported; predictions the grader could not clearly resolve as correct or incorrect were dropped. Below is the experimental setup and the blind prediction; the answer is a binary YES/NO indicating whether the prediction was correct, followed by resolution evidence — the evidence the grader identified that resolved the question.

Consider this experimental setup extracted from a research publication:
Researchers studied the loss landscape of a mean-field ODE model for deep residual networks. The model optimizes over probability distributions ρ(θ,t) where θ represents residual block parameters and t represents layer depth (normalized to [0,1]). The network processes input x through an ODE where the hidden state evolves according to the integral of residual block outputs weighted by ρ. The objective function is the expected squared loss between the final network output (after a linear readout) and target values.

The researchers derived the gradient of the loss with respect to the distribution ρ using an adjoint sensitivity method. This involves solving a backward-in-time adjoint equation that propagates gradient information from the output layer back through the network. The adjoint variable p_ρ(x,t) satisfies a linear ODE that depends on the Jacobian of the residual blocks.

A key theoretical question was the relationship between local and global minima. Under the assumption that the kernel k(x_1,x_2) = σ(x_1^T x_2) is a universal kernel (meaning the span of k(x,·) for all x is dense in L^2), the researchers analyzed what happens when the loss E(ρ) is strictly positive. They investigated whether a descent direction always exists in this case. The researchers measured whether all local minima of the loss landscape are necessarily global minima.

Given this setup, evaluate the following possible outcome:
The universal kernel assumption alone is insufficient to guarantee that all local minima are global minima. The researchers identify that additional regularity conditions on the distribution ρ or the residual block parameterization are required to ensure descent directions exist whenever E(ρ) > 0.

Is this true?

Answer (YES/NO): YES